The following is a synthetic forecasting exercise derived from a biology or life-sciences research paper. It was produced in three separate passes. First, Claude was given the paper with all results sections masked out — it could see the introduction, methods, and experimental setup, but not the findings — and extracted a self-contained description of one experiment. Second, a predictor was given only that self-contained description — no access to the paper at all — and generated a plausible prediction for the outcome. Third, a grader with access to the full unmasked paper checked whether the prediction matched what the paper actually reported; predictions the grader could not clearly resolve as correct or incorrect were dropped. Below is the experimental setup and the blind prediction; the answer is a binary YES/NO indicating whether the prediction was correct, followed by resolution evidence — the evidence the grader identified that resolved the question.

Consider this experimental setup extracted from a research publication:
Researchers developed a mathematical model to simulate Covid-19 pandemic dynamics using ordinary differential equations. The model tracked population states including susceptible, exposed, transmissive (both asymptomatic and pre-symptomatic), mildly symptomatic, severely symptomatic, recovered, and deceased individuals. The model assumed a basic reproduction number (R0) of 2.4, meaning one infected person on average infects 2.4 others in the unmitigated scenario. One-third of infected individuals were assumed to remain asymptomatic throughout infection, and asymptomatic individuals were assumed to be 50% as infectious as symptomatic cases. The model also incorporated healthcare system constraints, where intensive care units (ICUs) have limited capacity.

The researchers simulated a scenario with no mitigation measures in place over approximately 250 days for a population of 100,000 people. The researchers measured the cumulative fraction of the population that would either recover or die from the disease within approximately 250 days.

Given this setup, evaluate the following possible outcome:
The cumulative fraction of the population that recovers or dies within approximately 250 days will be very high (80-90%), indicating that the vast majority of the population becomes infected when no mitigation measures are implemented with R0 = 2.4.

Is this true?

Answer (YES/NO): YES